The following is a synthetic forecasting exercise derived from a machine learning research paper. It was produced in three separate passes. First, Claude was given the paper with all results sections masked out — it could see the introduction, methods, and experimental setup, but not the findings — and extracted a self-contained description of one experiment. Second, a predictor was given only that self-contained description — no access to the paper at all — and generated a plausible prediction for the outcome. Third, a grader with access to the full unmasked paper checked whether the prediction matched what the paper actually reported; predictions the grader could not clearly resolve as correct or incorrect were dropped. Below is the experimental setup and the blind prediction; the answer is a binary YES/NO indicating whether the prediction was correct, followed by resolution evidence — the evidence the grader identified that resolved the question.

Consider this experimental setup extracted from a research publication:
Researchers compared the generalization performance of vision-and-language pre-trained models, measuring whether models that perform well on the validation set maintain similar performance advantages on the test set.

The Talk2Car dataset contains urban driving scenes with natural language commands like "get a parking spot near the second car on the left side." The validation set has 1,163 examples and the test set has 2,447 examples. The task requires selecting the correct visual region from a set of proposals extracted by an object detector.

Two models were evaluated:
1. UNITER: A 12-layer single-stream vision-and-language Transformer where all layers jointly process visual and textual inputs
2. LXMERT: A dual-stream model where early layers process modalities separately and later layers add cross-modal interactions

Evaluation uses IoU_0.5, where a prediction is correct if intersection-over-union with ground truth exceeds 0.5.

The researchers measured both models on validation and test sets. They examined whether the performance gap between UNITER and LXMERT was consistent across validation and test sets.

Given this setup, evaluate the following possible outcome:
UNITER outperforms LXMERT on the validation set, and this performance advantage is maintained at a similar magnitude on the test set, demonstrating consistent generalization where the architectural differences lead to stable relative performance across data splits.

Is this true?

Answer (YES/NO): NO